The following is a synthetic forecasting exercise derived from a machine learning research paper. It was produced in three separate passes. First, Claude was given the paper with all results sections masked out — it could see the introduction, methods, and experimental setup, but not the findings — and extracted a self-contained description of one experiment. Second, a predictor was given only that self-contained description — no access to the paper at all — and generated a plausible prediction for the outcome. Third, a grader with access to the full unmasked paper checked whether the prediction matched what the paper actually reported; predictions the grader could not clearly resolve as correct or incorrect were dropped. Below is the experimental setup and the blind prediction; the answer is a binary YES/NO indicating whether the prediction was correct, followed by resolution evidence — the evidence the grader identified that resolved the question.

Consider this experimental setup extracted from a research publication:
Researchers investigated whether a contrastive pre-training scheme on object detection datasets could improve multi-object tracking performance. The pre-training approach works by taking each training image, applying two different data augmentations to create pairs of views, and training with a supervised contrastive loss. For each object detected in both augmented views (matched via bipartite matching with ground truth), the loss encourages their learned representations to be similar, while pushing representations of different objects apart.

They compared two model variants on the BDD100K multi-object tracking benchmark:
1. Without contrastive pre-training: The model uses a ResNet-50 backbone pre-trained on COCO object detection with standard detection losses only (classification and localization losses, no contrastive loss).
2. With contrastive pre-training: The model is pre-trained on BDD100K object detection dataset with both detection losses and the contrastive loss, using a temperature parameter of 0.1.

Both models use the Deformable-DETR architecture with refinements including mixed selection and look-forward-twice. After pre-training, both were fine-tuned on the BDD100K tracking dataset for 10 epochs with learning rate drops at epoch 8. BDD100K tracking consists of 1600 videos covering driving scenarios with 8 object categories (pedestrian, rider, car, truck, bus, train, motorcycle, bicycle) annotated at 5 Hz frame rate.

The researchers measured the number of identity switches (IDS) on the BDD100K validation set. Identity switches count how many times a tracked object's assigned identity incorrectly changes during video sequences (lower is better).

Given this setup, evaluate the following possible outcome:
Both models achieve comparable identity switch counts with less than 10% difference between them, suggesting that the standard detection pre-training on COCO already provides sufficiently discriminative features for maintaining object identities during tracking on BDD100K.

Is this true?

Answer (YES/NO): NO